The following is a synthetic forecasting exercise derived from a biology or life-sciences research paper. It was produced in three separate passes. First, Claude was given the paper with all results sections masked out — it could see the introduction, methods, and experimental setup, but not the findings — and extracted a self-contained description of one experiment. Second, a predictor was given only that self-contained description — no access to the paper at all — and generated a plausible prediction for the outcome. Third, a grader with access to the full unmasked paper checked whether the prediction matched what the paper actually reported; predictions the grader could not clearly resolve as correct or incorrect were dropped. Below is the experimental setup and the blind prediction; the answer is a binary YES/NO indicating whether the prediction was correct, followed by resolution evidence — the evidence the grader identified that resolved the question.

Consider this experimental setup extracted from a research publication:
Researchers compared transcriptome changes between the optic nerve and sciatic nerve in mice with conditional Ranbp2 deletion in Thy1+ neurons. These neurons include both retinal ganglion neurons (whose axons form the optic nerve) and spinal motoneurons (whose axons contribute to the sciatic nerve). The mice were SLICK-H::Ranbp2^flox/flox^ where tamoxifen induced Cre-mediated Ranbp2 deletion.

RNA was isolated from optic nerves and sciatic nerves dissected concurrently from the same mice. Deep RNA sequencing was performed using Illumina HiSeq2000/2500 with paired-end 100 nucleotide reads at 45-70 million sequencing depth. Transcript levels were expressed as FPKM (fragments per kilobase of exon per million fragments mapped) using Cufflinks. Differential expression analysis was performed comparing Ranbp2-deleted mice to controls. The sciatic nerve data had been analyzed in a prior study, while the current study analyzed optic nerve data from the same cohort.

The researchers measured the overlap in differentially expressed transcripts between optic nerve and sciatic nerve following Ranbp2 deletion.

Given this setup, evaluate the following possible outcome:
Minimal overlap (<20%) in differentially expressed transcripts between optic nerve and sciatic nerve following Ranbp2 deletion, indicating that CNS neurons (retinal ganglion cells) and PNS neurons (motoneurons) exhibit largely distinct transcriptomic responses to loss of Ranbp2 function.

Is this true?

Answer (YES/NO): YES